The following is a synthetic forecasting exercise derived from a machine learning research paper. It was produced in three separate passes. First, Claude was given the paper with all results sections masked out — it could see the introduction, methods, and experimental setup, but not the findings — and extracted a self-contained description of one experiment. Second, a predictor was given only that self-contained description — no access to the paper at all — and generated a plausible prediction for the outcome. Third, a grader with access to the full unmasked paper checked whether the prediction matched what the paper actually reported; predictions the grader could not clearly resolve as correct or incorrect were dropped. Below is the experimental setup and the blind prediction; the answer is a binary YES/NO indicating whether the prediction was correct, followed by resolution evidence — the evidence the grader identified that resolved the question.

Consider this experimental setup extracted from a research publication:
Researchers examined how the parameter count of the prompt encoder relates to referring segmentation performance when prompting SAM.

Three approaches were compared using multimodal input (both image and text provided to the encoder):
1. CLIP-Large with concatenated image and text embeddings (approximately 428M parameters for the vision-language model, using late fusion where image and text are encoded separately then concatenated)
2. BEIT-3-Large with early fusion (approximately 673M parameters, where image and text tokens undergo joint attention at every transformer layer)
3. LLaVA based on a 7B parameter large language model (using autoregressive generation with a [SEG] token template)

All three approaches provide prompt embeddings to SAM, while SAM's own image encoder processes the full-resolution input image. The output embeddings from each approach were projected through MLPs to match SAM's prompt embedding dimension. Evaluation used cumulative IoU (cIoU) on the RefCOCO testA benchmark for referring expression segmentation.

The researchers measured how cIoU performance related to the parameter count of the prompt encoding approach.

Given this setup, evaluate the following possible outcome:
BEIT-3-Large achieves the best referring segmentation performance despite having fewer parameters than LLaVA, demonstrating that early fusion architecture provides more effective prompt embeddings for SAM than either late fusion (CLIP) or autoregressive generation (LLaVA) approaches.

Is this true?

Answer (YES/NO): YES